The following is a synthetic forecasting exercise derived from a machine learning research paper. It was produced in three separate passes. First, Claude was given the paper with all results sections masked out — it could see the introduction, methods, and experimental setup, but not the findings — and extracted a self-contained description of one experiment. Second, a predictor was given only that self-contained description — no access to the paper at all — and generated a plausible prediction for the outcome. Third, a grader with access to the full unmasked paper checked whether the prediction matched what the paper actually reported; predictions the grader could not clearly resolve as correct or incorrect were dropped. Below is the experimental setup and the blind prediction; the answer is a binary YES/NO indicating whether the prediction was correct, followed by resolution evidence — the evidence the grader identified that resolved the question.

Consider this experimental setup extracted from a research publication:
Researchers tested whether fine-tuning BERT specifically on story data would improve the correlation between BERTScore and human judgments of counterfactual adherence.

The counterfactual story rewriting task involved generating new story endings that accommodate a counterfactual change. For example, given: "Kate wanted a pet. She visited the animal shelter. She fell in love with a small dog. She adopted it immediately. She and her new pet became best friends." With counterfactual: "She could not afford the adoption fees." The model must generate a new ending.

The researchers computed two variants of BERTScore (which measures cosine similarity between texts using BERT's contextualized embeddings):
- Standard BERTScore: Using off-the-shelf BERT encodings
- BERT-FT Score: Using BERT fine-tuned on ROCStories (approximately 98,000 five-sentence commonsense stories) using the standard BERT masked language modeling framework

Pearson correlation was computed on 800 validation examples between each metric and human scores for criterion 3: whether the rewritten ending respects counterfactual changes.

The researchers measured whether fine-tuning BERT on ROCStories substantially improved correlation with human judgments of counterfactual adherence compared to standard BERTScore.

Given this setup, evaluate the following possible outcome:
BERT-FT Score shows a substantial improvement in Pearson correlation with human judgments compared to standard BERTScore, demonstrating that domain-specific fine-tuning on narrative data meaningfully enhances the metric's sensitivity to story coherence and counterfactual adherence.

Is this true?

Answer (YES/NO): NO